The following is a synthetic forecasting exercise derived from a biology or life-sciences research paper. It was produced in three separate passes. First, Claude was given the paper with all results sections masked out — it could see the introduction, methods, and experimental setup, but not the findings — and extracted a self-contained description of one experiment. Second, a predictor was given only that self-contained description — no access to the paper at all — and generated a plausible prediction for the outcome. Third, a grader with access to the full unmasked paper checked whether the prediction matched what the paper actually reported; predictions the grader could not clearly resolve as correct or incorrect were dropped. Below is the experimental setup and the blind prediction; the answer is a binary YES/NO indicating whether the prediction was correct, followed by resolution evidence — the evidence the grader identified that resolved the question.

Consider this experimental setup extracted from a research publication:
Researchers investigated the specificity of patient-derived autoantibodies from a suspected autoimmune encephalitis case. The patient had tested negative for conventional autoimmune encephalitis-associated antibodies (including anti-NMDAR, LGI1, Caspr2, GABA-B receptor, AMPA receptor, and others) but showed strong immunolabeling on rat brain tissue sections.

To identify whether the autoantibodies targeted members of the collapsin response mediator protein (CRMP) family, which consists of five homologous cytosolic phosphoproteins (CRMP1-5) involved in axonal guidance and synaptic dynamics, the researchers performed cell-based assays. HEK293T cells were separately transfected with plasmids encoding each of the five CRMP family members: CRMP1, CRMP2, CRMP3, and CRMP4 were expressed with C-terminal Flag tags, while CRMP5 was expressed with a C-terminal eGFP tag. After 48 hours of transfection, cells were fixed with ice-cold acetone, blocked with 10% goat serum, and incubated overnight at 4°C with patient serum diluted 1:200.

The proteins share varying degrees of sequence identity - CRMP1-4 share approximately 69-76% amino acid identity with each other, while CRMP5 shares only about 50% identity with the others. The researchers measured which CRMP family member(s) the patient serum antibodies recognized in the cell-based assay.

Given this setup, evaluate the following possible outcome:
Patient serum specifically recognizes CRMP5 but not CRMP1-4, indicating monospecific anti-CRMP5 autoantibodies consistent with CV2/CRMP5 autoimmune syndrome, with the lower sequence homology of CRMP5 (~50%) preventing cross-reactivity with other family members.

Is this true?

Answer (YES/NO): NO